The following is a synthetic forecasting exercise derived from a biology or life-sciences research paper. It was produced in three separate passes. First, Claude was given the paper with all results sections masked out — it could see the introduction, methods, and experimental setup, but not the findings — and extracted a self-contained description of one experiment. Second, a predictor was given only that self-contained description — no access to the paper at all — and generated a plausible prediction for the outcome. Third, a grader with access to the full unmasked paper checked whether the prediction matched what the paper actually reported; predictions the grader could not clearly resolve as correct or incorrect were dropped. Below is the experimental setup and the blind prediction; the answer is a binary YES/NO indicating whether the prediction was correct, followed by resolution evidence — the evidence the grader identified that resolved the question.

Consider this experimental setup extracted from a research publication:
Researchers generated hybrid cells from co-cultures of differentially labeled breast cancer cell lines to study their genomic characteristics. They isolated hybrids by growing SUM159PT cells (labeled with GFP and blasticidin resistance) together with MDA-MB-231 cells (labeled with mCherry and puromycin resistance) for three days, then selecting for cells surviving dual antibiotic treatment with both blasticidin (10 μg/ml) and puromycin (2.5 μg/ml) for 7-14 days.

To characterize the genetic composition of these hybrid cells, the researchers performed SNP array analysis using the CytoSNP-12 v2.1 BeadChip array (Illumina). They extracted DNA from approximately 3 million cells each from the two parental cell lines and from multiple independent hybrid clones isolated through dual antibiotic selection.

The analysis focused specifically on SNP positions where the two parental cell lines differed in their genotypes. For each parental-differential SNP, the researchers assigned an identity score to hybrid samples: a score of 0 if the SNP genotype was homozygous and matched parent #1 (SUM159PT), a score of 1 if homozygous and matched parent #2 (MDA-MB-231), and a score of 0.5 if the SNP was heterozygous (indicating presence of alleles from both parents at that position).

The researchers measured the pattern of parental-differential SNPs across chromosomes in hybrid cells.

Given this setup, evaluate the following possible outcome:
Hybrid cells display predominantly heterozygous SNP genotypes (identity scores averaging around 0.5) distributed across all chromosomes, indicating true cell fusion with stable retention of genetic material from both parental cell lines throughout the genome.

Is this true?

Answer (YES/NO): NO